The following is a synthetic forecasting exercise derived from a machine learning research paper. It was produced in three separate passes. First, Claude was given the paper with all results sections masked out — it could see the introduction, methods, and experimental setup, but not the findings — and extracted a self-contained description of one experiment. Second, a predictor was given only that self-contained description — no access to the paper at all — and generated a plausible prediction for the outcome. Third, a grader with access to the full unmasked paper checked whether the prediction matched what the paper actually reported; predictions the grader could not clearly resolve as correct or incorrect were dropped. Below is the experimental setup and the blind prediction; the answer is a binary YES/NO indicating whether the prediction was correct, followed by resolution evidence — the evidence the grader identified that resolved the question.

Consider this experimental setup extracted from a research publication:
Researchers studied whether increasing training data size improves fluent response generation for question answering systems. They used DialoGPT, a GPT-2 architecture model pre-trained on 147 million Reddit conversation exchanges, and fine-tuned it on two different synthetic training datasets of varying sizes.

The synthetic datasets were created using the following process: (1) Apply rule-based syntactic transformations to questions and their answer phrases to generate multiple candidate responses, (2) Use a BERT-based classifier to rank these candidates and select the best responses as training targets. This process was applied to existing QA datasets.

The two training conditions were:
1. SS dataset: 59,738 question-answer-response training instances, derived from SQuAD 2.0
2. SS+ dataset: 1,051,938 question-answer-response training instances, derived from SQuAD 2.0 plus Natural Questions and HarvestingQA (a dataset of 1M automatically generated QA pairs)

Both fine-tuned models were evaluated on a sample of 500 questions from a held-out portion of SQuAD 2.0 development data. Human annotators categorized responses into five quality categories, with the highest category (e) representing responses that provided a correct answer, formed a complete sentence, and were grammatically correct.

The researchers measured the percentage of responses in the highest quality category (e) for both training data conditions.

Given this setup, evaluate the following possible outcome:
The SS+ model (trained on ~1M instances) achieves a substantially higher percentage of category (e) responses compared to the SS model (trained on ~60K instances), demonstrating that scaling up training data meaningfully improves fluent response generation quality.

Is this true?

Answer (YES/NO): NO